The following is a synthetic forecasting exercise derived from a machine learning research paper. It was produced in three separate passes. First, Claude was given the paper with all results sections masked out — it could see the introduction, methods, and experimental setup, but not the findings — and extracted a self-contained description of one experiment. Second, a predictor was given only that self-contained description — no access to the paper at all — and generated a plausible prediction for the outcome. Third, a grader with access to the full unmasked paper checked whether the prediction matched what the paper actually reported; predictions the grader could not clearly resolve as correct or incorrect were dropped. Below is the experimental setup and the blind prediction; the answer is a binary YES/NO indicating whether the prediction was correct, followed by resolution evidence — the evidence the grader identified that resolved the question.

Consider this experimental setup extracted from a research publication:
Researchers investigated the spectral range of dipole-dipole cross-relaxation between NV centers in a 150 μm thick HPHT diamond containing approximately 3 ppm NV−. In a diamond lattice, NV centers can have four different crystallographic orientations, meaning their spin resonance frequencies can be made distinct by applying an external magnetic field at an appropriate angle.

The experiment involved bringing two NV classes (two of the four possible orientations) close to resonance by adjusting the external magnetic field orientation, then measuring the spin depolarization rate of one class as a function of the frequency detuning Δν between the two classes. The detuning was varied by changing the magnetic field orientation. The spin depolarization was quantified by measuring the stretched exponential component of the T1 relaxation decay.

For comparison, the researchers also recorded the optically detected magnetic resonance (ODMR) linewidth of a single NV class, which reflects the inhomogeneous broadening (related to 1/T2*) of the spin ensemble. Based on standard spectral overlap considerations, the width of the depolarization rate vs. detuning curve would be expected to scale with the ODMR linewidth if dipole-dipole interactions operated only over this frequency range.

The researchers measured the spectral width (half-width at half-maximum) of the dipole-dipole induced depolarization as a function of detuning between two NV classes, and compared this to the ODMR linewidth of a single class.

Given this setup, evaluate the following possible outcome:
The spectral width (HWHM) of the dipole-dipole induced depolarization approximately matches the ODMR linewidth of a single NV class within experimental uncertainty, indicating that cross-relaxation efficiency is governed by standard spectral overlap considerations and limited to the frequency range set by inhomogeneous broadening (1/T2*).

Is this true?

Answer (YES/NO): NO